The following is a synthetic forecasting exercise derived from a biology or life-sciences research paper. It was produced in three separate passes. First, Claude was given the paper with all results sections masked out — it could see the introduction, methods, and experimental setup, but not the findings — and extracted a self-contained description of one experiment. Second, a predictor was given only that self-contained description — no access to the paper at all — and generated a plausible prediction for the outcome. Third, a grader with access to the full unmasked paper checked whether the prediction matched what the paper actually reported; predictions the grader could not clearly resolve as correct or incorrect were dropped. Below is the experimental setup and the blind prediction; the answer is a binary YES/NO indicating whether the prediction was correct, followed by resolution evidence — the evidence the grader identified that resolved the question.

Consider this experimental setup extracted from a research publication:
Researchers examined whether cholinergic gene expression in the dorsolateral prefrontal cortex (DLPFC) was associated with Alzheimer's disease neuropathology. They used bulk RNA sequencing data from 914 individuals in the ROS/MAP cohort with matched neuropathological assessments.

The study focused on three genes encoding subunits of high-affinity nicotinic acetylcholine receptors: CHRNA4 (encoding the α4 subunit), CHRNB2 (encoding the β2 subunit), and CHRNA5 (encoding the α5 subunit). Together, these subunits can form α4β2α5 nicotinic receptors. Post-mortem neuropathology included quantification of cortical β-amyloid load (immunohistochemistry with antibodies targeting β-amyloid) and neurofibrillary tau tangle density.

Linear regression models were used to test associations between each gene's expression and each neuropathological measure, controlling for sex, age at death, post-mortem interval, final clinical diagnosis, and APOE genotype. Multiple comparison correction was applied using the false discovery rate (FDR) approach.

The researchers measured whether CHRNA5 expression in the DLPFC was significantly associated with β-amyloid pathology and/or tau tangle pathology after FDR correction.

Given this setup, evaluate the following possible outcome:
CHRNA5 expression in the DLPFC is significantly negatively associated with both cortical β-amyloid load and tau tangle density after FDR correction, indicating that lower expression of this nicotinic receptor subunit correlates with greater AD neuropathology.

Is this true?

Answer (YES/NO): NO